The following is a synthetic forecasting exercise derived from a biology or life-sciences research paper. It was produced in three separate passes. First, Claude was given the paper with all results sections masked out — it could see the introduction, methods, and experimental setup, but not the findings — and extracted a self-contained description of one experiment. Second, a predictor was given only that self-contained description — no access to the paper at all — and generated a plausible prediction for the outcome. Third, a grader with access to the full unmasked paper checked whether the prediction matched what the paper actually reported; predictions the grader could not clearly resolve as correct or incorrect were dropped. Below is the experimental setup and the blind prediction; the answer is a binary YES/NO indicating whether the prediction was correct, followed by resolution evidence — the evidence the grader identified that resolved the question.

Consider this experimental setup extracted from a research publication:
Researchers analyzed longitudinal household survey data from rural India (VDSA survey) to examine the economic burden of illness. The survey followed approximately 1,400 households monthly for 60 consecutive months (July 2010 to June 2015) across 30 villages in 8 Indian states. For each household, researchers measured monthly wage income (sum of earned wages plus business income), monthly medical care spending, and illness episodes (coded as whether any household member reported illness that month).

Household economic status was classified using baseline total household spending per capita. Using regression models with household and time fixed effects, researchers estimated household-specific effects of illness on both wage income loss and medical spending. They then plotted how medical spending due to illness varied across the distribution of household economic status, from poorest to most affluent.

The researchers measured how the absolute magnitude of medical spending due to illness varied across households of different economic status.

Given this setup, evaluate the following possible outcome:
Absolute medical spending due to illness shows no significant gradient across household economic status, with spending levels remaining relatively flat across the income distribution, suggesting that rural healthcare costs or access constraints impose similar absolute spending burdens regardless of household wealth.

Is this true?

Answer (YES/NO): NO